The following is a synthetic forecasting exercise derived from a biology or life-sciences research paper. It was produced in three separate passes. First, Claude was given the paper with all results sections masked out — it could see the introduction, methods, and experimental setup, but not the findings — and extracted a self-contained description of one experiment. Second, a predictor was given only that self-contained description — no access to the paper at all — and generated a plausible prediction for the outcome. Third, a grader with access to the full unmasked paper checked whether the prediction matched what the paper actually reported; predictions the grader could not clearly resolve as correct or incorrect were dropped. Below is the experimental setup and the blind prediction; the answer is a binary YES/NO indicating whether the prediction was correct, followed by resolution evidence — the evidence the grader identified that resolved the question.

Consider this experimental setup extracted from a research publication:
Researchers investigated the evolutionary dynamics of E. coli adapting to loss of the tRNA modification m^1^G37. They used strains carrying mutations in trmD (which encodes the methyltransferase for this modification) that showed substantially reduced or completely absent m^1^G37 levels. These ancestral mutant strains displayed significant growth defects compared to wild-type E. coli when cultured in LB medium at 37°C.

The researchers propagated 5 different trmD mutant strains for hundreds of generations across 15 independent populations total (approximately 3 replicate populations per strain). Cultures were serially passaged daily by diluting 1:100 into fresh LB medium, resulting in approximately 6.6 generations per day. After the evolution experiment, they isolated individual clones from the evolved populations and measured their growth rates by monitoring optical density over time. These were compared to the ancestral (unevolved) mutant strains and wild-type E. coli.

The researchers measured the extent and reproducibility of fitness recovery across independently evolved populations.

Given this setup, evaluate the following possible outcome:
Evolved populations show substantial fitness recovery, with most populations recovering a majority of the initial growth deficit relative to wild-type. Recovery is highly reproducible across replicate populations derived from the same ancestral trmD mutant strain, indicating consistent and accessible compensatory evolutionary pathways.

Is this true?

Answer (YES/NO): YES